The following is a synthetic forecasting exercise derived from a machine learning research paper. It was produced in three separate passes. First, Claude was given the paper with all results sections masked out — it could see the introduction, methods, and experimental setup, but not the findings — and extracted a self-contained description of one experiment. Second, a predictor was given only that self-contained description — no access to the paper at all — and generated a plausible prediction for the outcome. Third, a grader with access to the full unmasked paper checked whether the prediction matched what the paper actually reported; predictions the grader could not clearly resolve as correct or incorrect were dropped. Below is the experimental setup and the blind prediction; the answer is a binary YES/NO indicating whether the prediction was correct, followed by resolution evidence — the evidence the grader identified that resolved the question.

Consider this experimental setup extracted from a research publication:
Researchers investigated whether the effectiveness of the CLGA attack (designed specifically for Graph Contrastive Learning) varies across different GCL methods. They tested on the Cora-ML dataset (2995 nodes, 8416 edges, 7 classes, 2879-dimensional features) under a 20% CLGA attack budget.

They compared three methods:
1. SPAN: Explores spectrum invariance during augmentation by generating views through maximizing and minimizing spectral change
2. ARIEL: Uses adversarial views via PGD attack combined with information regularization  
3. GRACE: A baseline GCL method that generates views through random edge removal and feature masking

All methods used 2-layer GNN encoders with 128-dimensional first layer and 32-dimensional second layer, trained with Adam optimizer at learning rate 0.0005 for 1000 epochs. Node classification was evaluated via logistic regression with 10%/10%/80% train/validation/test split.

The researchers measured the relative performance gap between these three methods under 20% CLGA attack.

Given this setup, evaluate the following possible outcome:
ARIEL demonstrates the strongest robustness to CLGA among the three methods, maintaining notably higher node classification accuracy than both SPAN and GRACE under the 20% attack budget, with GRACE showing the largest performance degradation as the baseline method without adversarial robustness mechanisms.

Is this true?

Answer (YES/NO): NO